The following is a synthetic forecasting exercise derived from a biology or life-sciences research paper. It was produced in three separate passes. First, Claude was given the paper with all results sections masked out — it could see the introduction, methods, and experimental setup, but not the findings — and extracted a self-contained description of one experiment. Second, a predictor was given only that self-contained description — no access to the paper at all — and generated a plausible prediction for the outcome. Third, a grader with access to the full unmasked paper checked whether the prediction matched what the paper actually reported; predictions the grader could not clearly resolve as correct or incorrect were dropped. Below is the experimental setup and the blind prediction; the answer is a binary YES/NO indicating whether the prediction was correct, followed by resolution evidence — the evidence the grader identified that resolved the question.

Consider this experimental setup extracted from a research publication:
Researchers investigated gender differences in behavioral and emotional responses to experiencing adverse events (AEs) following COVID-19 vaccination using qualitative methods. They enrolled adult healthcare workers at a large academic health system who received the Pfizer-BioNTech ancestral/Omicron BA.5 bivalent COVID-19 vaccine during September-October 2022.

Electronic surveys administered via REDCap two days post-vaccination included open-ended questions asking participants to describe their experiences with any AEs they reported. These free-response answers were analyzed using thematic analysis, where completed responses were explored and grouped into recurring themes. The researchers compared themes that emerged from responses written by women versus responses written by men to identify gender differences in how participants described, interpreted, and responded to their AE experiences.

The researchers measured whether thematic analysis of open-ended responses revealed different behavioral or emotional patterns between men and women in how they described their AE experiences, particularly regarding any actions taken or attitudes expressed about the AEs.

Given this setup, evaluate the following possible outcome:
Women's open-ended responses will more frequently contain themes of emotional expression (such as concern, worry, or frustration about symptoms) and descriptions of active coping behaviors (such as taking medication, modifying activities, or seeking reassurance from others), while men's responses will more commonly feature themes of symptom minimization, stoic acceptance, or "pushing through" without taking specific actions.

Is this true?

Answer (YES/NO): NO